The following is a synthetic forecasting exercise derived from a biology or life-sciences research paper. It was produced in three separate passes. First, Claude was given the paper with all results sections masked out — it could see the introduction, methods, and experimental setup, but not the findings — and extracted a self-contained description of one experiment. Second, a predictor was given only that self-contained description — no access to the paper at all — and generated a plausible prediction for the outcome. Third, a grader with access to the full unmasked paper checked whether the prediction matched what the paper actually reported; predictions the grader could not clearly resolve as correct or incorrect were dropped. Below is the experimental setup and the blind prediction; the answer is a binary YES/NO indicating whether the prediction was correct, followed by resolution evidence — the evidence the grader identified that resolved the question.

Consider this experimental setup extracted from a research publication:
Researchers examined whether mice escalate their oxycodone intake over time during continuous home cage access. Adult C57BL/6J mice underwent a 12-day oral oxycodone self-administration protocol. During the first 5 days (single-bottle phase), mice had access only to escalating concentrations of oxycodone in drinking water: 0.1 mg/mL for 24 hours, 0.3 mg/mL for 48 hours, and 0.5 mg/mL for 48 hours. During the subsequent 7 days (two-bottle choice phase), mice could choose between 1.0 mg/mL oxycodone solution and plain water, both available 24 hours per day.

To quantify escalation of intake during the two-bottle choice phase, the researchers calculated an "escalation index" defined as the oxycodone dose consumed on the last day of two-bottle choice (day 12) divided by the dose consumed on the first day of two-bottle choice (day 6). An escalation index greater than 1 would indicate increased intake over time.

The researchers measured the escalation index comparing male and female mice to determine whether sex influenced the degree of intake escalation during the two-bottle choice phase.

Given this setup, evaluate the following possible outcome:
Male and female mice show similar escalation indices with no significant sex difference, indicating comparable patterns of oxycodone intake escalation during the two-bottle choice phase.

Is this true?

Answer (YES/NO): YES